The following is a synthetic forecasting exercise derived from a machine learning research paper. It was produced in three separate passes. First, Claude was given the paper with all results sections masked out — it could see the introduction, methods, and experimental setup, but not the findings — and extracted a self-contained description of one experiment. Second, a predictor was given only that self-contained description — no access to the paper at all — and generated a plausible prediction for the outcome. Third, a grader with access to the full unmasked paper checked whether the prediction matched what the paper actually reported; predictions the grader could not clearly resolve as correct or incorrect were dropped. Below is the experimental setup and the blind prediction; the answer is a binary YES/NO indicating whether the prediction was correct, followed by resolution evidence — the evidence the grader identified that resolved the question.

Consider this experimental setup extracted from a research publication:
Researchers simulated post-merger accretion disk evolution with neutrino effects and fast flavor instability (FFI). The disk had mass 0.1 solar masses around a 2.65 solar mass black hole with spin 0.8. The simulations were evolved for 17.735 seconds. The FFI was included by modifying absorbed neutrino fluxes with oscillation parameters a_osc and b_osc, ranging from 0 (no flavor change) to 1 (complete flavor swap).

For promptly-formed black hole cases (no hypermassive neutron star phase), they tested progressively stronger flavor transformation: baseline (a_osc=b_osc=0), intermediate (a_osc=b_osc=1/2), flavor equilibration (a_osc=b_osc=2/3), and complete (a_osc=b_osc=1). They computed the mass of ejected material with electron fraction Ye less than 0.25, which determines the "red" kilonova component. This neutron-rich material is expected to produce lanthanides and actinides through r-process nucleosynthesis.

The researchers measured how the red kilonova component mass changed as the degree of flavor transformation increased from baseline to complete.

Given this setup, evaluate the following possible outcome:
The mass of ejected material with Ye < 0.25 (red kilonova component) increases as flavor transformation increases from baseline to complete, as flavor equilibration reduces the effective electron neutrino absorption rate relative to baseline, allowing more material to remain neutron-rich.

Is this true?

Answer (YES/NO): YES